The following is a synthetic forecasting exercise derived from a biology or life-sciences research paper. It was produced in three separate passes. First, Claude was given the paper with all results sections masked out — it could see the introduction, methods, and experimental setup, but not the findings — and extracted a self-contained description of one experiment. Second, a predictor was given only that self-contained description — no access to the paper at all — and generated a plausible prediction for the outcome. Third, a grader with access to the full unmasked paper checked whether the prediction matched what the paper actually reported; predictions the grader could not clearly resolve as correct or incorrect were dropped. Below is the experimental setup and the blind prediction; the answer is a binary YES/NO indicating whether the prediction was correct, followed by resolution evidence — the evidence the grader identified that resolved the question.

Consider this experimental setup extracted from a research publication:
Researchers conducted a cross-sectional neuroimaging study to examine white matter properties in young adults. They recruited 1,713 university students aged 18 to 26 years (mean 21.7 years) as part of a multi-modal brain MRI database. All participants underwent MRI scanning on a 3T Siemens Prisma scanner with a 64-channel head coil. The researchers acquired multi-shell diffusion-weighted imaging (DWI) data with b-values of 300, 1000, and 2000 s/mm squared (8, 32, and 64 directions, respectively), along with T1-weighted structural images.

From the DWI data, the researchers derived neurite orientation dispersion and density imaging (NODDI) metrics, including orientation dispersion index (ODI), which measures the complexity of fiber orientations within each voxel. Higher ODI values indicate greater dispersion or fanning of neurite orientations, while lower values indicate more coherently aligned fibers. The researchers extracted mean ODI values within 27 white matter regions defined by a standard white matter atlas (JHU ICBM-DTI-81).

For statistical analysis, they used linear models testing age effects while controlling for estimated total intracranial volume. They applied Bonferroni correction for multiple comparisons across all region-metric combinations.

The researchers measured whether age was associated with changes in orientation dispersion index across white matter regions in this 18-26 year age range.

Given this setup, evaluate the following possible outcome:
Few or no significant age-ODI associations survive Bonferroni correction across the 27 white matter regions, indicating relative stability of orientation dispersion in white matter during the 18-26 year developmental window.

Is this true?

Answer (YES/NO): NO